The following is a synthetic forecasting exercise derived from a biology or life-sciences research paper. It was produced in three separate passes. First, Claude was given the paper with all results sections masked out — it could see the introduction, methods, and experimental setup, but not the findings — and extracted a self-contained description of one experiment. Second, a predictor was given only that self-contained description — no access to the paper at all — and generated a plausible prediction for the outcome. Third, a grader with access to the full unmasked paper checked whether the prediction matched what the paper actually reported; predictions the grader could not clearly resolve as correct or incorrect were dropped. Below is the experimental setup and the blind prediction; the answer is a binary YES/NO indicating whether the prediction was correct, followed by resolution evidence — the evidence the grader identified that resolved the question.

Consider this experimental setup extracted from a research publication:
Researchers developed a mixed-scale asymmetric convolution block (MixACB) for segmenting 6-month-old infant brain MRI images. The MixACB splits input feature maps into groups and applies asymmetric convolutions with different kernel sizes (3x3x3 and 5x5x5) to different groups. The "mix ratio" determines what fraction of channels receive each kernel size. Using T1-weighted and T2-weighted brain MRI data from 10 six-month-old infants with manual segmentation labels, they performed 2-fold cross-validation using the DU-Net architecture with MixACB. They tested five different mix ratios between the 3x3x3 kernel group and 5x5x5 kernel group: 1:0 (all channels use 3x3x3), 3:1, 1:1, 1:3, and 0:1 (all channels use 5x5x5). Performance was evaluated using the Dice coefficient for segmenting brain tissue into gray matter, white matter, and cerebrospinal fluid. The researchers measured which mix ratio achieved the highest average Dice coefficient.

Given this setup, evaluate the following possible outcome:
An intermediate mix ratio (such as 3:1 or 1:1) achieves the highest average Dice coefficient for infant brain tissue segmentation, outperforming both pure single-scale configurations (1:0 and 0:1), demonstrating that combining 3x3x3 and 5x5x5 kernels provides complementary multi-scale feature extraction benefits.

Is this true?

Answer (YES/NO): YES